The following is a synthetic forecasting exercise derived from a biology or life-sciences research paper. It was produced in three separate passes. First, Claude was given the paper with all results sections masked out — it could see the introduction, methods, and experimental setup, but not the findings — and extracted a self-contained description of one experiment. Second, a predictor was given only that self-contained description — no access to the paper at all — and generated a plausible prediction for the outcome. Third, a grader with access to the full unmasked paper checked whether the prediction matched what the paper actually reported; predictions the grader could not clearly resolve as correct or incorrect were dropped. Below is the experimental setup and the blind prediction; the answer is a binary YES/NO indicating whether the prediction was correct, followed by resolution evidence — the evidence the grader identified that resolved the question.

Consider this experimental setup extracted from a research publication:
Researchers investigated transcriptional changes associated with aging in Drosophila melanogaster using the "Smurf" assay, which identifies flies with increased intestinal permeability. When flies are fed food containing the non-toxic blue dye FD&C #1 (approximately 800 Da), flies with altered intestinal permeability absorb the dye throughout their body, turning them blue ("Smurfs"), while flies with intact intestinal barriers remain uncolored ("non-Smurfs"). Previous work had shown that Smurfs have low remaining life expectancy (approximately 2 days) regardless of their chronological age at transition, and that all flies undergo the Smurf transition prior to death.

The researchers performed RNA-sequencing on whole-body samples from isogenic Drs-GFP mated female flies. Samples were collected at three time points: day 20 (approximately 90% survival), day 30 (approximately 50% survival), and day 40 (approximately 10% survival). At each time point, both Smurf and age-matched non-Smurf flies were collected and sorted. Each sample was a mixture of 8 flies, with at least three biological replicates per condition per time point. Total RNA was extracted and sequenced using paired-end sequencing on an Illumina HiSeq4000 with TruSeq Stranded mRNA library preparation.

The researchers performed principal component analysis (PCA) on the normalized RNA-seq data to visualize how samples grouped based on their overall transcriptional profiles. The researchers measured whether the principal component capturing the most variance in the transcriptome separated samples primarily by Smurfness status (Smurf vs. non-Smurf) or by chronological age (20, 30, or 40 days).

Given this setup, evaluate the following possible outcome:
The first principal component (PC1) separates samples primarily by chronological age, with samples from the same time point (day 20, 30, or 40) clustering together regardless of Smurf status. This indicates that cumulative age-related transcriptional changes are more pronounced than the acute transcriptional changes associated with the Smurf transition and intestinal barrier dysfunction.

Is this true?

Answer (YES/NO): NO